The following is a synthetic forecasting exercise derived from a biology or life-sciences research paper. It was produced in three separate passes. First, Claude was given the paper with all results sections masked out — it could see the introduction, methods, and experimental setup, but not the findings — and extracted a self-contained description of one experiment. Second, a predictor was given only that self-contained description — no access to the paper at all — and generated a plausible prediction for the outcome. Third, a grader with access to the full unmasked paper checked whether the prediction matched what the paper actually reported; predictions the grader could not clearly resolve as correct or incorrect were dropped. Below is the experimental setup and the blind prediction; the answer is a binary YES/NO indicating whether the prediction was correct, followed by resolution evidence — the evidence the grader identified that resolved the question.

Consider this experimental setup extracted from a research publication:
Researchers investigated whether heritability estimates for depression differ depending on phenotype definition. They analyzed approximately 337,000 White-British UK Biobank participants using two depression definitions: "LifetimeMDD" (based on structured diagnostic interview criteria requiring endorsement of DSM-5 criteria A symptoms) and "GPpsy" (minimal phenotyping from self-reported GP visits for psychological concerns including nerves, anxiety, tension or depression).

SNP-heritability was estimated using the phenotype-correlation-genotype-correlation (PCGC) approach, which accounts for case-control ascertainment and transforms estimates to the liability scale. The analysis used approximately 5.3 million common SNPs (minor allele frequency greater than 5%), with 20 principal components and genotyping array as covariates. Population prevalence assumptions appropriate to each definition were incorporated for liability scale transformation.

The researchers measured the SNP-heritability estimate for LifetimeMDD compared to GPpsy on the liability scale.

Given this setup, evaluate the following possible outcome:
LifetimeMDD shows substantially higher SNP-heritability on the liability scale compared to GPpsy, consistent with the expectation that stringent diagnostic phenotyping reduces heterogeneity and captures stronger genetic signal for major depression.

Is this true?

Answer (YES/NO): YES